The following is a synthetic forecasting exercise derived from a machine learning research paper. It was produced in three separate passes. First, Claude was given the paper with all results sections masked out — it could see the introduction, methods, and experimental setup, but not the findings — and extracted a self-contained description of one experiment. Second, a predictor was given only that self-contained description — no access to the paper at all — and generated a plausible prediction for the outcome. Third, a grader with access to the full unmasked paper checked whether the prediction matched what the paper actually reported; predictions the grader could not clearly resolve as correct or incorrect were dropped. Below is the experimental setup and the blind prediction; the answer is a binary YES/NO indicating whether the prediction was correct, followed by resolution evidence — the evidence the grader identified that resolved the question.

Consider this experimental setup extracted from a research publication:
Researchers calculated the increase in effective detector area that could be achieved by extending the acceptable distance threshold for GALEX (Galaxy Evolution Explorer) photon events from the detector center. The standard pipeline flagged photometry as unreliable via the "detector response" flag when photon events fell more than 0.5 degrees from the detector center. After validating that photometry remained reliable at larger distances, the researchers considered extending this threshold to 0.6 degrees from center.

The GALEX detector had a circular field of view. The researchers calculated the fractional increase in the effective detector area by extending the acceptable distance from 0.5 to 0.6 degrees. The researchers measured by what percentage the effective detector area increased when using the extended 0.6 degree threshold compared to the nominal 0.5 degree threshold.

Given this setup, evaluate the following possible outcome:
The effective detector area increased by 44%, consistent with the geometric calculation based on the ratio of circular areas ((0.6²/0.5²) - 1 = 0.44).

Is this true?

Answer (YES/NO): YES